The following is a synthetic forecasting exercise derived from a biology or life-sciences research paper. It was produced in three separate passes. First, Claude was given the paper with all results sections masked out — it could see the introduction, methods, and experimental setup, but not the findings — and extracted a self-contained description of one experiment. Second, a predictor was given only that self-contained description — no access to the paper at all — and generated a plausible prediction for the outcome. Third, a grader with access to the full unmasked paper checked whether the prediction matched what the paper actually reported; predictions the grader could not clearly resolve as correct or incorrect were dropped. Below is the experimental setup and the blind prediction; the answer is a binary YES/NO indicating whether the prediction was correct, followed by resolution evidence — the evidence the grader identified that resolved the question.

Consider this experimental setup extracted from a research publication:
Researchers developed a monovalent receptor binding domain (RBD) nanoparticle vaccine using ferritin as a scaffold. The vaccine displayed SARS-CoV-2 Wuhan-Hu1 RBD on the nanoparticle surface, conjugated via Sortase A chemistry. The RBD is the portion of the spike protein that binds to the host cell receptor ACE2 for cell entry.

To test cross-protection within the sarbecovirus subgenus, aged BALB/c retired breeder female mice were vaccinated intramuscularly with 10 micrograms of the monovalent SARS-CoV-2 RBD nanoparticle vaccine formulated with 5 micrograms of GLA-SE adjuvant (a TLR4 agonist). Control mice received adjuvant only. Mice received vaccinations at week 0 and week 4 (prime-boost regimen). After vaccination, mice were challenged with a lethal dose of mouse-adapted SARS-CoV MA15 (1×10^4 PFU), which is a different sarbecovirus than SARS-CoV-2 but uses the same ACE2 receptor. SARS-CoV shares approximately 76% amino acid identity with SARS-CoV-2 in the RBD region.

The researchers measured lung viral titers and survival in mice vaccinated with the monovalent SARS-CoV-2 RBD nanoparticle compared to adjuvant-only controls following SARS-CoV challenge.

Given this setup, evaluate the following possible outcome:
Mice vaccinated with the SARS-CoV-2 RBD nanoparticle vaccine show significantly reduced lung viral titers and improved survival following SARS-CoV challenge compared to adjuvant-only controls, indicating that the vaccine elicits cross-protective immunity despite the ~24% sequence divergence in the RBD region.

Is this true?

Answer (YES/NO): YES